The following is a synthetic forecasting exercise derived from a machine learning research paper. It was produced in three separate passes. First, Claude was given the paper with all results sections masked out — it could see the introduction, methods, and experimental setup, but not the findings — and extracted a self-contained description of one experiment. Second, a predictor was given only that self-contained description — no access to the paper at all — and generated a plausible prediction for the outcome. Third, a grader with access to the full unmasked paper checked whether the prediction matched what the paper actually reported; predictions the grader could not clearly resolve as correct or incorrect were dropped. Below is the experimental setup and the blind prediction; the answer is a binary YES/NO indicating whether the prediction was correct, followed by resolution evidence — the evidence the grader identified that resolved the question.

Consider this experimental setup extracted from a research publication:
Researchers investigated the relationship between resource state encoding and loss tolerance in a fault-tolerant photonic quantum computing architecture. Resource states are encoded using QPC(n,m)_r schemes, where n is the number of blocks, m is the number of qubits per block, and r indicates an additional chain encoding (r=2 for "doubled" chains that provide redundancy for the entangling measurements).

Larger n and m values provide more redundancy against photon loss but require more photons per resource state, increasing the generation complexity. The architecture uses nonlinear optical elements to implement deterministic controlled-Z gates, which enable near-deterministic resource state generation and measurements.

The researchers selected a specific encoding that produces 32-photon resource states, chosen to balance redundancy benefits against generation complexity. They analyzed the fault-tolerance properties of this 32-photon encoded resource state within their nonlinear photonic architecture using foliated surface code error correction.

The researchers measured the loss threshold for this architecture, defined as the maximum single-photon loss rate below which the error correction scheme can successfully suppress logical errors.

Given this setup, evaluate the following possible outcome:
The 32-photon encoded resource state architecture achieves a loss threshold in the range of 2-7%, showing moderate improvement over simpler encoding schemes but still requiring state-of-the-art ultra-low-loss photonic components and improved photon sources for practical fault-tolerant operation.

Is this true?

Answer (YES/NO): NO